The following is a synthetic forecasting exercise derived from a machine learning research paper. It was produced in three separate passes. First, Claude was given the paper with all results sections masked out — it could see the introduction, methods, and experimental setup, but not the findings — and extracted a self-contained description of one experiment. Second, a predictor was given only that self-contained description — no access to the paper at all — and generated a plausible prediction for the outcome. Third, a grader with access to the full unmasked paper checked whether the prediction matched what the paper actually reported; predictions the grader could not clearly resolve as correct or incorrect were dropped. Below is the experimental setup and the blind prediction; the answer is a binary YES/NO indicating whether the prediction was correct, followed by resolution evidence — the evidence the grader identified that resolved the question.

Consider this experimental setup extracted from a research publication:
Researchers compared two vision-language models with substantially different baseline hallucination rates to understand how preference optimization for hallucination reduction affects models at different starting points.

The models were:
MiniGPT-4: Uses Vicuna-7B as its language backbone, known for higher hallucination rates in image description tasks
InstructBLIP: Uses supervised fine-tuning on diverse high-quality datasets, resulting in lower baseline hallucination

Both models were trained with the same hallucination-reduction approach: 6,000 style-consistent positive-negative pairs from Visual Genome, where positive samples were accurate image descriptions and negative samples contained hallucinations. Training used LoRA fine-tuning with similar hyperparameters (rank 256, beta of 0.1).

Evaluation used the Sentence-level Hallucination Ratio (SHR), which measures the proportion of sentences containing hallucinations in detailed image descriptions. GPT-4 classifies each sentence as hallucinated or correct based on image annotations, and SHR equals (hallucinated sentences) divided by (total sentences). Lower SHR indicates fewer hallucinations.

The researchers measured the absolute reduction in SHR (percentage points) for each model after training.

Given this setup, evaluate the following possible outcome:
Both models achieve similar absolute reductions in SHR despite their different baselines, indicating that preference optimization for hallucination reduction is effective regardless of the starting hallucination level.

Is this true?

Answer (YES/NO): NO